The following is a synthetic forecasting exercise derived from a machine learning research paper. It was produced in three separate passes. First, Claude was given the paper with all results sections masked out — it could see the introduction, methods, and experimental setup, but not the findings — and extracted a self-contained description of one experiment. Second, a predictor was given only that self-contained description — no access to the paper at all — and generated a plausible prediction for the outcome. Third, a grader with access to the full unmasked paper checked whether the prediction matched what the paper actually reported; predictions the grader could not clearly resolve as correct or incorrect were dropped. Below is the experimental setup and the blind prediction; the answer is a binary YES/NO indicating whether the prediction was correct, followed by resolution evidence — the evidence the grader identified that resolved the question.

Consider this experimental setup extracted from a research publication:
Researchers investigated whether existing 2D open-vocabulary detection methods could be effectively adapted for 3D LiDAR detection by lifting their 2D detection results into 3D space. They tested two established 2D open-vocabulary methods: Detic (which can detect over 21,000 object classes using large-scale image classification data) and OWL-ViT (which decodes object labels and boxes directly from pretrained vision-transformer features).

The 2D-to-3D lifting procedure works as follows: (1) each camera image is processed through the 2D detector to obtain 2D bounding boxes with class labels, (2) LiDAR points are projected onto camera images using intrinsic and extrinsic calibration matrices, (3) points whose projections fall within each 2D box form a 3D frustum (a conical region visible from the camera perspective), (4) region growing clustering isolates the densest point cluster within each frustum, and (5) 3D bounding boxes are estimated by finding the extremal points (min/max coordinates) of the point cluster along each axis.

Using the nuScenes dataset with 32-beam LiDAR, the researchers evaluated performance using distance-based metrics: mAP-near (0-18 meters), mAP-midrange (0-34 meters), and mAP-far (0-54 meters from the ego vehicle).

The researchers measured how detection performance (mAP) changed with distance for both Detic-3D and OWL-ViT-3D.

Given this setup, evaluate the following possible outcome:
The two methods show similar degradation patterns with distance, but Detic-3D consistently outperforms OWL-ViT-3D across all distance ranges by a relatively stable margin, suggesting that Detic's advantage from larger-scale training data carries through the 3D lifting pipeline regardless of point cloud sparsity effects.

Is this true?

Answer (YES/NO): NO